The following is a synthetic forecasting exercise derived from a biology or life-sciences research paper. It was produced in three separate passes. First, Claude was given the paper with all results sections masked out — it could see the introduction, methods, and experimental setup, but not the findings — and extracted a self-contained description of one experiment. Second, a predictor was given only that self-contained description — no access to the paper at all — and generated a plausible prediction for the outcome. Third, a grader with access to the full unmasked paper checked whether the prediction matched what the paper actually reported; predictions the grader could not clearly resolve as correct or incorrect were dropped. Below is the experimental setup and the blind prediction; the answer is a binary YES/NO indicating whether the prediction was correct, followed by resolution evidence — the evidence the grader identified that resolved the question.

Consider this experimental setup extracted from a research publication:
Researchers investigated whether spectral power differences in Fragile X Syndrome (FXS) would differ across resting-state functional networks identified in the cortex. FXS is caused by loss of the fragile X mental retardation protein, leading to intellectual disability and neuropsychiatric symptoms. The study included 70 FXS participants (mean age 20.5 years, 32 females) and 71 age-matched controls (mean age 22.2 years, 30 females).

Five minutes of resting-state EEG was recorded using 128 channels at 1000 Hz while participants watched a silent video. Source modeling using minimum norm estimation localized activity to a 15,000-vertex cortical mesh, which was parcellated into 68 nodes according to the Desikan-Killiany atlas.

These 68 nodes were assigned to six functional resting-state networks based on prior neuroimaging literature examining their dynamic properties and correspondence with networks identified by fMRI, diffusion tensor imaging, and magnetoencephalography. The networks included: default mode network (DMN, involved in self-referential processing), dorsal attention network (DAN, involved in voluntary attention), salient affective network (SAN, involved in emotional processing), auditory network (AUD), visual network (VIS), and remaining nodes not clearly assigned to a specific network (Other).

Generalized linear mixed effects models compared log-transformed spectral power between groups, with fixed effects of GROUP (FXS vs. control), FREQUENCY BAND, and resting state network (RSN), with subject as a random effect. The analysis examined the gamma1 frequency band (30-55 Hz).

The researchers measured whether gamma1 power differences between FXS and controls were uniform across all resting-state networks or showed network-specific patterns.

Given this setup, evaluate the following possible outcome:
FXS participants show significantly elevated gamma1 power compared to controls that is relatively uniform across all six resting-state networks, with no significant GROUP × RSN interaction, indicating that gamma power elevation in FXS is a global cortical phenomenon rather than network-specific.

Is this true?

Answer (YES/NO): NO